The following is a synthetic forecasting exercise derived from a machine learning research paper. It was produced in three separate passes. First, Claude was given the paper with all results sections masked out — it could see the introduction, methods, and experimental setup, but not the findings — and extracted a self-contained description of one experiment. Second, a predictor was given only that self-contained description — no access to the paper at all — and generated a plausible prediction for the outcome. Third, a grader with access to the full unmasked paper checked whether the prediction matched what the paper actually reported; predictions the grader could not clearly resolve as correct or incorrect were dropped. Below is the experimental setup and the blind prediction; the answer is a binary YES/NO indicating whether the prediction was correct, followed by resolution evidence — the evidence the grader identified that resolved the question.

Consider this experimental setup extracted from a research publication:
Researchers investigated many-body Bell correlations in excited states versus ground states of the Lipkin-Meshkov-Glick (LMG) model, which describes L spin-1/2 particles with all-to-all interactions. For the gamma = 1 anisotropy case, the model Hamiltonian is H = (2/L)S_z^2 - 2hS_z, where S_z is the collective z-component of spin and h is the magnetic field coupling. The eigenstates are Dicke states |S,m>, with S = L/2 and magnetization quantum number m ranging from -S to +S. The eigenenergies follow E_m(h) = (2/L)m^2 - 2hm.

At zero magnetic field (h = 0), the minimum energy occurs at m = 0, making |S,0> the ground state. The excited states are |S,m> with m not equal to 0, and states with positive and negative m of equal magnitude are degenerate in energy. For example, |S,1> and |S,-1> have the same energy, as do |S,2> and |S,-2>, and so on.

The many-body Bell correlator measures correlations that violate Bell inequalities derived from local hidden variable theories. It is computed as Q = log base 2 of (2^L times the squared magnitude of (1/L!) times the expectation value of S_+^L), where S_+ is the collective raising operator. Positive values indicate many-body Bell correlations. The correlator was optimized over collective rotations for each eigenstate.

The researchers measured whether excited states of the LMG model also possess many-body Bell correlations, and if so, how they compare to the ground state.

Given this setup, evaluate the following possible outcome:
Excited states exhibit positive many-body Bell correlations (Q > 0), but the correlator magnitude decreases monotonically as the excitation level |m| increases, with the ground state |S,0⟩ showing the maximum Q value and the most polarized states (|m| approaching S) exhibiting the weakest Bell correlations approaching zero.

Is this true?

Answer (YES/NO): YES